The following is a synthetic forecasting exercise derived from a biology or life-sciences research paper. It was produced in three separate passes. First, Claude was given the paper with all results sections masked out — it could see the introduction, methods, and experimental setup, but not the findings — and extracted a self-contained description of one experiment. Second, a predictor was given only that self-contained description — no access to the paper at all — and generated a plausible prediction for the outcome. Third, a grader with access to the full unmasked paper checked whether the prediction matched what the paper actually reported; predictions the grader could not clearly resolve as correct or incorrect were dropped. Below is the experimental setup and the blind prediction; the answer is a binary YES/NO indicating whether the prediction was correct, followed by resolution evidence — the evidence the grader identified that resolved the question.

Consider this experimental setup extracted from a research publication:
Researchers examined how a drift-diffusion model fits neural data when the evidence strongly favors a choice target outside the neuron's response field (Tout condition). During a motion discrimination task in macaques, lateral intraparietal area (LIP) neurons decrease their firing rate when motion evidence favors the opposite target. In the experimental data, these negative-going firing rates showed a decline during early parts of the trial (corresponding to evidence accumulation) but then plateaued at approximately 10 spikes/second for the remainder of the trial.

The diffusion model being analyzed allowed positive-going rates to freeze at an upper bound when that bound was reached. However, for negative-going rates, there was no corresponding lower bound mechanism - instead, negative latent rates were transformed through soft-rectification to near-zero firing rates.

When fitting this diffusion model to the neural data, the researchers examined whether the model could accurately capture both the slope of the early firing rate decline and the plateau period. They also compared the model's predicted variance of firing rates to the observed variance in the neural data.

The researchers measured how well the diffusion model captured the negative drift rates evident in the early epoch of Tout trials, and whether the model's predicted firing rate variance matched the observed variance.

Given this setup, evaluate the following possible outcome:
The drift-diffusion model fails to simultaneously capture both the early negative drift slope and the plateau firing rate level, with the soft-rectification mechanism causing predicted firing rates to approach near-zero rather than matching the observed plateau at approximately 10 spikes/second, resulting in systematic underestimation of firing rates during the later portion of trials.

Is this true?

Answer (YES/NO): NO